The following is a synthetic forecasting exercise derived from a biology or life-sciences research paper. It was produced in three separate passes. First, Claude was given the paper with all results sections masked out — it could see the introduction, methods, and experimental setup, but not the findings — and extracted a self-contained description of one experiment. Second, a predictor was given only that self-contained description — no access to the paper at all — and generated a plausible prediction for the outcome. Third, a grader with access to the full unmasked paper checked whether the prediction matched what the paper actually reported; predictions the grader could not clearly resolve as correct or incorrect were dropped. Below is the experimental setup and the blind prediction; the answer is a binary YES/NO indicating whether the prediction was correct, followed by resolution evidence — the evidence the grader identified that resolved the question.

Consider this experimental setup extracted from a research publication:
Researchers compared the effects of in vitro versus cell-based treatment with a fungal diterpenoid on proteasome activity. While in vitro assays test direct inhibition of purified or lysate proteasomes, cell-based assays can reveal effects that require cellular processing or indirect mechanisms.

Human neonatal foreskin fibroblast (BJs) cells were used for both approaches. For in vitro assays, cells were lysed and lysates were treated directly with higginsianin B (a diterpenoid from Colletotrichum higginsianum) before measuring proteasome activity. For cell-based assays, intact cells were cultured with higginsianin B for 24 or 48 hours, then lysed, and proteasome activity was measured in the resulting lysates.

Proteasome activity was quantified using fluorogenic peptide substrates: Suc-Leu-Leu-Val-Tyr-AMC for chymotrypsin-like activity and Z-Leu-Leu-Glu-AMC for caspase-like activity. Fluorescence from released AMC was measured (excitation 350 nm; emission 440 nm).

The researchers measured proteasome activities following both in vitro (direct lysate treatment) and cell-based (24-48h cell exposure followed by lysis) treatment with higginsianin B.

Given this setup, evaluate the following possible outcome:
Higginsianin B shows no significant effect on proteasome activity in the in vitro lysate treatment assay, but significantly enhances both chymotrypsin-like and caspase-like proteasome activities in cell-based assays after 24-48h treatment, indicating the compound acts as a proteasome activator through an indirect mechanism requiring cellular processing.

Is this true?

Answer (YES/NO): NO